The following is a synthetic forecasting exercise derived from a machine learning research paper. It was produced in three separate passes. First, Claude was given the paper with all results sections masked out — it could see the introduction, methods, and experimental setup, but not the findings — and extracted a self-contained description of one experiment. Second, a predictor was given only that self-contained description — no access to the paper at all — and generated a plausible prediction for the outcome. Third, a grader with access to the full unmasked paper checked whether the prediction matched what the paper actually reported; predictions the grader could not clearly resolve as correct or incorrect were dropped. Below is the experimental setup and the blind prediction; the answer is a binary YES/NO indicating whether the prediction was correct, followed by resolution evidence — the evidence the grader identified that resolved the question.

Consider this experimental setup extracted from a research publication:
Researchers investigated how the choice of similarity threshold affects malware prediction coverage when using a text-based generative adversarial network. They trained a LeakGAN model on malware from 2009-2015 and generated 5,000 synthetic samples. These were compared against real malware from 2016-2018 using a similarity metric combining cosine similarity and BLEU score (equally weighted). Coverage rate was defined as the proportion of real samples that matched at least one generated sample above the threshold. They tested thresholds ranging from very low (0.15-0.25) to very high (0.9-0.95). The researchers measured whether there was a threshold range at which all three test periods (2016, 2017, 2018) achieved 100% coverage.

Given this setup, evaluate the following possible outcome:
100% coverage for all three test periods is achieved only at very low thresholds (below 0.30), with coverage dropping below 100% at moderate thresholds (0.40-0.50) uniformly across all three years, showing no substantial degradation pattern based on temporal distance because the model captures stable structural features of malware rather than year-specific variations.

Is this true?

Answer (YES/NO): NO